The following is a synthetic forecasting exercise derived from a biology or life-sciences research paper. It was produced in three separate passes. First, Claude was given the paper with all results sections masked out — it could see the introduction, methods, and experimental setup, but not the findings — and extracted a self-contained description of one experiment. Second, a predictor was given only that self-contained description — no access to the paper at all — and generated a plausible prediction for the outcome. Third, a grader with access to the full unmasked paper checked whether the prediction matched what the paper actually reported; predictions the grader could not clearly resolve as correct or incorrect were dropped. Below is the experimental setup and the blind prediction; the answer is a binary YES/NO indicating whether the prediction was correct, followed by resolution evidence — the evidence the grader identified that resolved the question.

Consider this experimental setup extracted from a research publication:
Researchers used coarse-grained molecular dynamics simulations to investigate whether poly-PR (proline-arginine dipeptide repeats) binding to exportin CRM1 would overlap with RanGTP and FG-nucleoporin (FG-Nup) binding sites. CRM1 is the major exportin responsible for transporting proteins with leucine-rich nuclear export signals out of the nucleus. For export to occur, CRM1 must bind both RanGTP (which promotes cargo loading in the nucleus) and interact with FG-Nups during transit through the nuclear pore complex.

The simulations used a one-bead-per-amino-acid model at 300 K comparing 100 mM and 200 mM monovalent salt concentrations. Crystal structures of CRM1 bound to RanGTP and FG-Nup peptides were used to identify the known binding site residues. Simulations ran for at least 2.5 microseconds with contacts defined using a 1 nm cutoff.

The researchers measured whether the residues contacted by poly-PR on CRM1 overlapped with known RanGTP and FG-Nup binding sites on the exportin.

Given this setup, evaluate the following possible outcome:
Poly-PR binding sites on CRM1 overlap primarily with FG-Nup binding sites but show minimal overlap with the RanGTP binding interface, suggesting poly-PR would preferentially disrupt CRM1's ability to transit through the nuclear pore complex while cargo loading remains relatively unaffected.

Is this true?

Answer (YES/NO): NO